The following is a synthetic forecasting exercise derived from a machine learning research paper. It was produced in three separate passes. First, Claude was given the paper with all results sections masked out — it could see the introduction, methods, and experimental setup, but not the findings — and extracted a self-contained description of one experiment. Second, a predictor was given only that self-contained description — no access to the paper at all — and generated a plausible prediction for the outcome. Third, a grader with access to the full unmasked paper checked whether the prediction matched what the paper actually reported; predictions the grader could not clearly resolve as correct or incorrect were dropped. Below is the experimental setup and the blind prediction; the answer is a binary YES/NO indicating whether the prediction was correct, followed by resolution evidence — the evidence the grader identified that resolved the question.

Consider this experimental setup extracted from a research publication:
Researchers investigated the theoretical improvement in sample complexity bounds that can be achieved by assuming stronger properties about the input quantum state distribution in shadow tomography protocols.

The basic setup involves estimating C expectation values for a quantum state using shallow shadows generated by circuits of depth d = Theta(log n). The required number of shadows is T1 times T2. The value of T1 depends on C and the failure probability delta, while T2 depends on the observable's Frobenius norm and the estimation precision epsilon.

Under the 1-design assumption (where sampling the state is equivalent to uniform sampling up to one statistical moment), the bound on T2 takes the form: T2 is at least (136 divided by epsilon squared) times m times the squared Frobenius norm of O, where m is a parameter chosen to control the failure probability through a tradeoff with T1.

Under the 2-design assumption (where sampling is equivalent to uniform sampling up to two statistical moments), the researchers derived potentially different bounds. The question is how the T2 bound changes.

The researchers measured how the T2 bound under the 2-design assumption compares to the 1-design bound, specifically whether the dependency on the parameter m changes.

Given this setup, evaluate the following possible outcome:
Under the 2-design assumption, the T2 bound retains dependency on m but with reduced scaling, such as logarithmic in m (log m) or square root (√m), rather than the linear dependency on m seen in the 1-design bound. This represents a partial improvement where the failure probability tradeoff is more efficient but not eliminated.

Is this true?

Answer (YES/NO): NO